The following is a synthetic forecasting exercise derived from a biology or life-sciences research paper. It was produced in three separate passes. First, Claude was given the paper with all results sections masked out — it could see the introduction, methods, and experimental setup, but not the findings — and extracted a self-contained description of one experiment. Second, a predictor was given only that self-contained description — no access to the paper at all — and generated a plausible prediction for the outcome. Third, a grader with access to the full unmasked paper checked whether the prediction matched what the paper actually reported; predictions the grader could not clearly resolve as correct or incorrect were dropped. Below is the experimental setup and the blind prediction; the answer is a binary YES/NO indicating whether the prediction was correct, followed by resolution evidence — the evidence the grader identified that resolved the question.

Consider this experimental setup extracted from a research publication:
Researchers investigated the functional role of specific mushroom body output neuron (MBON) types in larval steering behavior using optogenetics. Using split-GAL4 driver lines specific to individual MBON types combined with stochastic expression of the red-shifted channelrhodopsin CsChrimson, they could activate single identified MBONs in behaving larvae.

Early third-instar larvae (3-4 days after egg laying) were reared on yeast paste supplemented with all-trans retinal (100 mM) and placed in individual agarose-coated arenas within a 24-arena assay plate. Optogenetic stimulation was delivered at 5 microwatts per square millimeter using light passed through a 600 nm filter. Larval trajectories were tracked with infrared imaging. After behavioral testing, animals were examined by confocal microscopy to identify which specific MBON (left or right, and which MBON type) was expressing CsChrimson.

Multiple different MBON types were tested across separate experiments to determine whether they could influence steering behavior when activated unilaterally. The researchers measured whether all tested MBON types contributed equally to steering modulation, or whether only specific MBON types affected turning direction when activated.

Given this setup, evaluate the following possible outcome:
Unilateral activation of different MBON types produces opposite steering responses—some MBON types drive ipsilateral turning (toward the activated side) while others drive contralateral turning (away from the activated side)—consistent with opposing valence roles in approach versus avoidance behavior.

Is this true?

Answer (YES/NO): YES